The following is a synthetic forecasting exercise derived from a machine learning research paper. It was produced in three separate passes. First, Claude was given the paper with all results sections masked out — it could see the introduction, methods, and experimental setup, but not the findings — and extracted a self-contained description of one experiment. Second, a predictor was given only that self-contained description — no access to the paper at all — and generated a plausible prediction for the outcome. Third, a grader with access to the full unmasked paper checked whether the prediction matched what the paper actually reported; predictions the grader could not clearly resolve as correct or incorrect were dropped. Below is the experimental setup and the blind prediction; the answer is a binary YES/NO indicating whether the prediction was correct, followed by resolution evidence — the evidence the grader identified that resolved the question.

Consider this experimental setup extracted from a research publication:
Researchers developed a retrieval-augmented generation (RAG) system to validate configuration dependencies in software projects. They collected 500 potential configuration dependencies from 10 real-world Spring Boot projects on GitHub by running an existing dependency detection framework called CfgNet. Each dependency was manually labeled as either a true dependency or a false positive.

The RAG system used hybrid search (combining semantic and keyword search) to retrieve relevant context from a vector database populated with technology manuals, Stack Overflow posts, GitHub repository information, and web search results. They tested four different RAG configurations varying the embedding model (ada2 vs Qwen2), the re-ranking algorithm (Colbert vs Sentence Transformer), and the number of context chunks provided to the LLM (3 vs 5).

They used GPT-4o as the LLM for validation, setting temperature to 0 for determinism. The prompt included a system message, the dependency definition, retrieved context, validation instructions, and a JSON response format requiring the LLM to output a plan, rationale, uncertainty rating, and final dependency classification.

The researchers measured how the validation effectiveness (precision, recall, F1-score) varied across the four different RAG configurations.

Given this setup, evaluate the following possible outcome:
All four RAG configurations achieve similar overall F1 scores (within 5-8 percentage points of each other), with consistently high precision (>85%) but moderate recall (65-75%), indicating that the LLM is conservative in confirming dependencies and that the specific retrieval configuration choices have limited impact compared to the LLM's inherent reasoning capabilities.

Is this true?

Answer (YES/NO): NO